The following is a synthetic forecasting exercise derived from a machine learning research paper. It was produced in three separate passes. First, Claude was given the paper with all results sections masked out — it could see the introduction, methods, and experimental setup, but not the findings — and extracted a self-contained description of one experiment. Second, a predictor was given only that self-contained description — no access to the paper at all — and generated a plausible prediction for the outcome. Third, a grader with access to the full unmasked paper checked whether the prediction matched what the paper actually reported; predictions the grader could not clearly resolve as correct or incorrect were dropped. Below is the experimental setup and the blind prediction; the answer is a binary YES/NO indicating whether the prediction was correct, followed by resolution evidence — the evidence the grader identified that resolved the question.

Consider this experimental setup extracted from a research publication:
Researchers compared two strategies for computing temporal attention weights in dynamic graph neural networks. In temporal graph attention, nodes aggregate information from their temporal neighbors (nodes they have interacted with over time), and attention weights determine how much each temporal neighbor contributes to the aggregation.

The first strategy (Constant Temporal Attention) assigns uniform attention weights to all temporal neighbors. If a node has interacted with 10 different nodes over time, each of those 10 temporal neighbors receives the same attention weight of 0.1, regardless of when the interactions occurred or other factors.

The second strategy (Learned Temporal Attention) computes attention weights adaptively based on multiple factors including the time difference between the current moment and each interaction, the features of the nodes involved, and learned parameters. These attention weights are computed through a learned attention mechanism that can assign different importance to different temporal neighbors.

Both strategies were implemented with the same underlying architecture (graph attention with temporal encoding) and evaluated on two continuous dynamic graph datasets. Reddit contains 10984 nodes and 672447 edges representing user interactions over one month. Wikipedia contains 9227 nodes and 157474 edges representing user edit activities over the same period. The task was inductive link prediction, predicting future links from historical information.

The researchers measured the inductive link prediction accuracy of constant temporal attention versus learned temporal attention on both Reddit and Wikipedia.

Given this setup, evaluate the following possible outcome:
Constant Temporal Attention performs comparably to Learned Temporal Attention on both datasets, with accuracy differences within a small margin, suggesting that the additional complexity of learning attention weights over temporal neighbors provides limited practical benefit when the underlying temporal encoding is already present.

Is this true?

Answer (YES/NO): NO